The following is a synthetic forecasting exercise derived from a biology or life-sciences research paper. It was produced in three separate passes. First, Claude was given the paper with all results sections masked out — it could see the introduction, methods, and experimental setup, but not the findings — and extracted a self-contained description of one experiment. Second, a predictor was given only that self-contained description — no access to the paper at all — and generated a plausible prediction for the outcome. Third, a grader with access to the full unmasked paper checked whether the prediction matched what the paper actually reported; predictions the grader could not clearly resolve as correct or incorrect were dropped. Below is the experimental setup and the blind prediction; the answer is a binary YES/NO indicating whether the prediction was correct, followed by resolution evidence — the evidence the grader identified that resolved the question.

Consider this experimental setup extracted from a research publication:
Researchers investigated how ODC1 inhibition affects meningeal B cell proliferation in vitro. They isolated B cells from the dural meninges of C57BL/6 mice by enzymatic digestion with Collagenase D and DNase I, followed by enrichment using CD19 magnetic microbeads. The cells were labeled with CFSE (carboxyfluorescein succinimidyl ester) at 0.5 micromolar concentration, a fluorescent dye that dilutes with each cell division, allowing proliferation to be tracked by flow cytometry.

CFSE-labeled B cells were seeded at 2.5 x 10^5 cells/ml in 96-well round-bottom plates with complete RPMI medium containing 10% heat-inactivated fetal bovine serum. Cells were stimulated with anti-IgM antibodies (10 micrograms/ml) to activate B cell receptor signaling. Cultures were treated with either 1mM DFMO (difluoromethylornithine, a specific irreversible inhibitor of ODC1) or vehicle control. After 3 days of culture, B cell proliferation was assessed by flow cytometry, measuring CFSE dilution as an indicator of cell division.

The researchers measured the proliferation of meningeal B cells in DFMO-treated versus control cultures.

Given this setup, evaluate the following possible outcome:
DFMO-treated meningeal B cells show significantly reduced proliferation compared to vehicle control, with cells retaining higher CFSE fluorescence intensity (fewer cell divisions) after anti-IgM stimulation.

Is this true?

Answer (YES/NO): NO